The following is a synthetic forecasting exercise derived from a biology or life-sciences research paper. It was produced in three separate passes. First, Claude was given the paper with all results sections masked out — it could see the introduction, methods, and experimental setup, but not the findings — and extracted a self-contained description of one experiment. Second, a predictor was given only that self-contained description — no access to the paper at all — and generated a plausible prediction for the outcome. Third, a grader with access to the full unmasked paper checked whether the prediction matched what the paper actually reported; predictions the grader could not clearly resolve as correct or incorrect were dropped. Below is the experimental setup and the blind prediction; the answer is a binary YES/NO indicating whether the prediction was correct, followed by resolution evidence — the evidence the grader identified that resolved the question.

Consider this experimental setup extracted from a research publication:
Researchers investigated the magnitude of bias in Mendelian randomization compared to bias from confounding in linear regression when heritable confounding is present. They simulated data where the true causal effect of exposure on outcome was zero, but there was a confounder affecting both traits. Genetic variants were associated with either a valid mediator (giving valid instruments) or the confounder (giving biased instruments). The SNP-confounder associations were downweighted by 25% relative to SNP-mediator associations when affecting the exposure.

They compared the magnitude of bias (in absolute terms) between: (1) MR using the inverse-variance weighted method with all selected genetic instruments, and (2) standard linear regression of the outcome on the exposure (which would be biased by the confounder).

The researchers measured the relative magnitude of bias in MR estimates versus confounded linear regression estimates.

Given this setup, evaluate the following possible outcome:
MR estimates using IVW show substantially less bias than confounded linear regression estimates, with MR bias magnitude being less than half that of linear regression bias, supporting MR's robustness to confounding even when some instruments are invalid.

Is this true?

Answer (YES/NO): NO